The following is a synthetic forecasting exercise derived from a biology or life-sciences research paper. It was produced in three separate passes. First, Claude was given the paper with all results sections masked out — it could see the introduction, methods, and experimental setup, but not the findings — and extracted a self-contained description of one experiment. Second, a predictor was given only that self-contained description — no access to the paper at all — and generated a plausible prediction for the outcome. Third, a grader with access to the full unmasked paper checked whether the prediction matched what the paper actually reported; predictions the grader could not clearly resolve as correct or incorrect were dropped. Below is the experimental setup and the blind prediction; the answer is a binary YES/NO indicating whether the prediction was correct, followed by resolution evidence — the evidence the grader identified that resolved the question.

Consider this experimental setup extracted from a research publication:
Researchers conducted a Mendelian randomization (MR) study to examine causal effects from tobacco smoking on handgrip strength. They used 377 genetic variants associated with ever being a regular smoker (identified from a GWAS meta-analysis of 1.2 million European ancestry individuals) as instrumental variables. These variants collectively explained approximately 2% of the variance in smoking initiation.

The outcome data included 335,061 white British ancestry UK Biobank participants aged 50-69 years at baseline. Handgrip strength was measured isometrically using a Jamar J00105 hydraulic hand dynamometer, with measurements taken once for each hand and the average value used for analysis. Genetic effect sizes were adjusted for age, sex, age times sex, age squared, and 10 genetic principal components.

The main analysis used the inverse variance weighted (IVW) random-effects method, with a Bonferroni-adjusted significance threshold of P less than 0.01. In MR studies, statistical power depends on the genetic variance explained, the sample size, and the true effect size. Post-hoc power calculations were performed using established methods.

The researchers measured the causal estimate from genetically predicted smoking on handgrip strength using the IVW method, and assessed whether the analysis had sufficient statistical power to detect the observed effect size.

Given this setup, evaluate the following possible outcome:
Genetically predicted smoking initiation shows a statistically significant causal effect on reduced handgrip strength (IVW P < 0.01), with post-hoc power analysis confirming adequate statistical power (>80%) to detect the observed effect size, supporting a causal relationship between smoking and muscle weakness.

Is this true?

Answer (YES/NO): NO